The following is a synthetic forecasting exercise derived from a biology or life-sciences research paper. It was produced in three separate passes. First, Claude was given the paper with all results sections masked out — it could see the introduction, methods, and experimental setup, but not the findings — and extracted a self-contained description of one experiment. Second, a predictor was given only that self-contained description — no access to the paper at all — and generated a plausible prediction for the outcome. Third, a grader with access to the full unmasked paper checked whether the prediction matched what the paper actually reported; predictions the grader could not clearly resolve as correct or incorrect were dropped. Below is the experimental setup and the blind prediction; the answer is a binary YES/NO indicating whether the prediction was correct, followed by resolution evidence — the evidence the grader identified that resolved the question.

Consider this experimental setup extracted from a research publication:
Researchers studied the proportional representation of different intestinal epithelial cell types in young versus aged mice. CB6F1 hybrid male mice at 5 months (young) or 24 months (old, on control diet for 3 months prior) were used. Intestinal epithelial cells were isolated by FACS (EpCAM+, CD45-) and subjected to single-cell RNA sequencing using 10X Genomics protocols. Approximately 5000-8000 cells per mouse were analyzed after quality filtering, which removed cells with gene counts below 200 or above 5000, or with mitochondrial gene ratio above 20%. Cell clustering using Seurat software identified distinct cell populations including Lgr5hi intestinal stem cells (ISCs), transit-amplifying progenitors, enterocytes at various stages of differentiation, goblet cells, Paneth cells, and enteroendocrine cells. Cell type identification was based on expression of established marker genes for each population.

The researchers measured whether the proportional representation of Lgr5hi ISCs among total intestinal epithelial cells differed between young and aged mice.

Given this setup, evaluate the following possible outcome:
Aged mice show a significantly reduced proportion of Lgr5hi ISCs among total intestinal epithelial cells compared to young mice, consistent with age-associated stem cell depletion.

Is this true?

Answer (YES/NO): NO